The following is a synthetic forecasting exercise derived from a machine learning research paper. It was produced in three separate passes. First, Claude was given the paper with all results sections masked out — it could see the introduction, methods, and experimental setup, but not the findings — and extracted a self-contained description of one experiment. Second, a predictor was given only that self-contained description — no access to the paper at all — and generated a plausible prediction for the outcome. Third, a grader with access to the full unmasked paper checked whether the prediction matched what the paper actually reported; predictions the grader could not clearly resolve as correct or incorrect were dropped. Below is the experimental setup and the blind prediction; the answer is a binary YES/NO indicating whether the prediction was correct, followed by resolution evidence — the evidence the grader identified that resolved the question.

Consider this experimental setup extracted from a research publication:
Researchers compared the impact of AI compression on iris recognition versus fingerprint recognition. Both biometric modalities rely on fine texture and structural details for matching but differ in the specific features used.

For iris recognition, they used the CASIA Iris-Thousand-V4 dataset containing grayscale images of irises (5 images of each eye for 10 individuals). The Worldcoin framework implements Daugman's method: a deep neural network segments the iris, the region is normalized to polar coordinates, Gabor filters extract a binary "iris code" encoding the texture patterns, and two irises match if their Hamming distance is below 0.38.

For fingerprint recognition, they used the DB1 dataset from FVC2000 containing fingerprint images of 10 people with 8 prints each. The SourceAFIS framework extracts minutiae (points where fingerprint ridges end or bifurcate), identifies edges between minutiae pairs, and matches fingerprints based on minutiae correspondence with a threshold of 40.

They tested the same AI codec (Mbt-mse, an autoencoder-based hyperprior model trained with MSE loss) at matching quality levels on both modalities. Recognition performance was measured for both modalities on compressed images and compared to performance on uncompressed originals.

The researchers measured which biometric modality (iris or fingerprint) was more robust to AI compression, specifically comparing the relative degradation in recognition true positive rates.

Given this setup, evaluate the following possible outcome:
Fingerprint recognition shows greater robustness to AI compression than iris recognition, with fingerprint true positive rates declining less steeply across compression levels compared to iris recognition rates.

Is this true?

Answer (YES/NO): YES